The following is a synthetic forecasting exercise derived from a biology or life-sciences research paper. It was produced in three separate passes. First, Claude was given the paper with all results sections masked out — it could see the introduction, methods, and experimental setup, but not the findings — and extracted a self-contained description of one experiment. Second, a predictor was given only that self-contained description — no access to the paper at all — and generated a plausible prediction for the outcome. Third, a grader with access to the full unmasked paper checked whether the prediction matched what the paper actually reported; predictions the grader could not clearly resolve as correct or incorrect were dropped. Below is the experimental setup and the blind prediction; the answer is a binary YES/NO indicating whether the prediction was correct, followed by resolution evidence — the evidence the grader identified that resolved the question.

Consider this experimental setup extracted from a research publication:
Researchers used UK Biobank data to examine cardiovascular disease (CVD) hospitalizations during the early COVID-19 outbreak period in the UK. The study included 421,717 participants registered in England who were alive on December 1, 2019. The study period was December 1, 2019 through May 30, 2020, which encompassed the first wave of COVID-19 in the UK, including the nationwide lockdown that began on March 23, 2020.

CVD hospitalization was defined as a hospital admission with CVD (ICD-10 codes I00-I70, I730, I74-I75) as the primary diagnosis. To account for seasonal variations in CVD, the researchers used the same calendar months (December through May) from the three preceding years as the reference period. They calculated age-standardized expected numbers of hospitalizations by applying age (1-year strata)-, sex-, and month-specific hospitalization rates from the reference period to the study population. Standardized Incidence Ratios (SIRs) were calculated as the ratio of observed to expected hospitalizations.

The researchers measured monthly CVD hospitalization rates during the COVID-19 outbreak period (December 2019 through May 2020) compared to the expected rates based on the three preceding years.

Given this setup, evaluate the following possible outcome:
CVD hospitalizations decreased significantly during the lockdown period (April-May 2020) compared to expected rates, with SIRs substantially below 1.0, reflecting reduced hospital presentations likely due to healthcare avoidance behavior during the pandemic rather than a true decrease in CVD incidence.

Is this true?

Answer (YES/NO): YES